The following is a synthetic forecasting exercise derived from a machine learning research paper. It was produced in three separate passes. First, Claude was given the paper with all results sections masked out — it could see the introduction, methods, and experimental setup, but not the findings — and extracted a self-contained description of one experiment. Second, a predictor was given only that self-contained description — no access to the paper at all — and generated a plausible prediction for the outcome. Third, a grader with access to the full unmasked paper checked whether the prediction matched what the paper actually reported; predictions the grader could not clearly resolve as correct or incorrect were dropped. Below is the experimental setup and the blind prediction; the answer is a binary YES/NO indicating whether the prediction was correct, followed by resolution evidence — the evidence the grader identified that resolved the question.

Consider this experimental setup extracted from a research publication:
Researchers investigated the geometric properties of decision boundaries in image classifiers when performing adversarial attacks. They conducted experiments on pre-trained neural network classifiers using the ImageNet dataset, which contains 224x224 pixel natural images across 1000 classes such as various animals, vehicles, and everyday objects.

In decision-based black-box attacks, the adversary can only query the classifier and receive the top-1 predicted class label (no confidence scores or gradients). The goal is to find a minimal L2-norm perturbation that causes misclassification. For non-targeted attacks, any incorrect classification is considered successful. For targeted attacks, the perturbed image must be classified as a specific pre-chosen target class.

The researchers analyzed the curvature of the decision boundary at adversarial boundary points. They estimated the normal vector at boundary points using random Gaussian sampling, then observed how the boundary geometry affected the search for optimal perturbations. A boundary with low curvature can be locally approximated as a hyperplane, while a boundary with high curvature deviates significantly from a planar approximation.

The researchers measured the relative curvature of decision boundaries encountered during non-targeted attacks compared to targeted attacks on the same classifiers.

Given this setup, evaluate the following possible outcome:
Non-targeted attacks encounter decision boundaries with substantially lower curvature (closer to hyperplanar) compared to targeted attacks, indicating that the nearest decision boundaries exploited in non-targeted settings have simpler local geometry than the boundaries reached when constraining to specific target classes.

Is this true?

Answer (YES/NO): YES